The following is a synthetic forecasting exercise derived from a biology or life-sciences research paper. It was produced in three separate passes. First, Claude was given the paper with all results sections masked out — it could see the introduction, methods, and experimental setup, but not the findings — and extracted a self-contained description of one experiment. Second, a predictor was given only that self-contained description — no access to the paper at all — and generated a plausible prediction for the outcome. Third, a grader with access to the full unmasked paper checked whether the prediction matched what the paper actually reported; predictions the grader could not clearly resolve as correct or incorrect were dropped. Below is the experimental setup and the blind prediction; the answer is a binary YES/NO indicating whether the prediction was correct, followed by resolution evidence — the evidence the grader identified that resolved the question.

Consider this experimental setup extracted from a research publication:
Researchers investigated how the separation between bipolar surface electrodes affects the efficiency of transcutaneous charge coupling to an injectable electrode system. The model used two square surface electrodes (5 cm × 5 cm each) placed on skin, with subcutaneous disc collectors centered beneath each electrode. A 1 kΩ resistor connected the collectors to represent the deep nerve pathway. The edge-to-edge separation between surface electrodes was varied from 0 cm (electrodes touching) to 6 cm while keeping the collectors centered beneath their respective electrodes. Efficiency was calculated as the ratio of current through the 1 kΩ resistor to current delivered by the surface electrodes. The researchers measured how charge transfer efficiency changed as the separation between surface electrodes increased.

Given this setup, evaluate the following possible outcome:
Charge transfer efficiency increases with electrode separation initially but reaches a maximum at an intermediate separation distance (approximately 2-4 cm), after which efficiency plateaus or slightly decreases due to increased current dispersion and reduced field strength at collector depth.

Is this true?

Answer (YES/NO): NO